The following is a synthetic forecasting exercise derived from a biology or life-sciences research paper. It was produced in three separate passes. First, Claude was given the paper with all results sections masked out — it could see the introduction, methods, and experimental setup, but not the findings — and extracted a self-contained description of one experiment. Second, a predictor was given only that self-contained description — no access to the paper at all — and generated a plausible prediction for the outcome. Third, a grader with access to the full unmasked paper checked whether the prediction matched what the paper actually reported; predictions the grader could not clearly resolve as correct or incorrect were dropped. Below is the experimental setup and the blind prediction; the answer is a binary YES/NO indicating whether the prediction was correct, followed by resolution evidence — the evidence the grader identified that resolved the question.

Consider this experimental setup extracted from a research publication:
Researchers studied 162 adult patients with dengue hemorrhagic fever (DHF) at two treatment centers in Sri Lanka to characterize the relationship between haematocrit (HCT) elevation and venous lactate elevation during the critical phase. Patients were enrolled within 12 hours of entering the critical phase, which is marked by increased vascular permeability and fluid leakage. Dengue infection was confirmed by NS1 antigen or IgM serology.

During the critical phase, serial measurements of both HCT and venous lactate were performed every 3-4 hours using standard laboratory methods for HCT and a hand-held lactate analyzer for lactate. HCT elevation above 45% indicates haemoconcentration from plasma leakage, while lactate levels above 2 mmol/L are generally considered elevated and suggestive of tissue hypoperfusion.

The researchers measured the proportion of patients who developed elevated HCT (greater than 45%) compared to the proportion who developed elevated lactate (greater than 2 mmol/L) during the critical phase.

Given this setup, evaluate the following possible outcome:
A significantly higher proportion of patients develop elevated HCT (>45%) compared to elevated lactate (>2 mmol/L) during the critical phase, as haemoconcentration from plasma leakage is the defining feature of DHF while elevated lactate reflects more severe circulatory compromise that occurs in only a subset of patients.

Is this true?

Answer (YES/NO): YES